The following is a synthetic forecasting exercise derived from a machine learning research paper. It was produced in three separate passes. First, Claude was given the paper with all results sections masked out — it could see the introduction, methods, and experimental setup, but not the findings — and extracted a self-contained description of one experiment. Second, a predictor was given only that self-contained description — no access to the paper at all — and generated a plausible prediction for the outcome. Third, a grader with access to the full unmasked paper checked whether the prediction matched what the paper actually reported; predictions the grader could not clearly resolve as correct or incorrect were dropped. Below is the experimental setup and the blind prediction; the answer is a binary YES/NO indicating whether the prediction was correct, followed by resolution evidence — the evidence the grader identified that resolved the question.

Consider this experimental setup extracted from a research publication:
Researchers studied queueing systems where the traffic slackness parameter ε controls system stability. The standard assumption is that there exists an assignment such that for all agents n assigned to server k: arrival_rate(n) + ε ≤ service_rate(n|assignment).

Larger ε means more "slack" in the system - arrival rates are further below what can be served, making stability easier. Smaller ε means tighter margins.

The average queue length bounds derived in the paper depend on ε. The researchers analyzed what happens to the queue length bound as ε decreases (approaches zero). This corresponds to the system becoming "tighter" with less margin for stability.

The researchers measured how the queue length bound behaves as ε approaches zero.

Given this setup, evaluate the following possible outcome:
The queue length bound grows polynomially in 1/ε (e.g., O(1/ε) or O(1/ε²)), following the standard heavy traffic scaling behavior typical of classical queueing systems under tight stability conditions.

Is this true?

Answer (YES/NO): YES